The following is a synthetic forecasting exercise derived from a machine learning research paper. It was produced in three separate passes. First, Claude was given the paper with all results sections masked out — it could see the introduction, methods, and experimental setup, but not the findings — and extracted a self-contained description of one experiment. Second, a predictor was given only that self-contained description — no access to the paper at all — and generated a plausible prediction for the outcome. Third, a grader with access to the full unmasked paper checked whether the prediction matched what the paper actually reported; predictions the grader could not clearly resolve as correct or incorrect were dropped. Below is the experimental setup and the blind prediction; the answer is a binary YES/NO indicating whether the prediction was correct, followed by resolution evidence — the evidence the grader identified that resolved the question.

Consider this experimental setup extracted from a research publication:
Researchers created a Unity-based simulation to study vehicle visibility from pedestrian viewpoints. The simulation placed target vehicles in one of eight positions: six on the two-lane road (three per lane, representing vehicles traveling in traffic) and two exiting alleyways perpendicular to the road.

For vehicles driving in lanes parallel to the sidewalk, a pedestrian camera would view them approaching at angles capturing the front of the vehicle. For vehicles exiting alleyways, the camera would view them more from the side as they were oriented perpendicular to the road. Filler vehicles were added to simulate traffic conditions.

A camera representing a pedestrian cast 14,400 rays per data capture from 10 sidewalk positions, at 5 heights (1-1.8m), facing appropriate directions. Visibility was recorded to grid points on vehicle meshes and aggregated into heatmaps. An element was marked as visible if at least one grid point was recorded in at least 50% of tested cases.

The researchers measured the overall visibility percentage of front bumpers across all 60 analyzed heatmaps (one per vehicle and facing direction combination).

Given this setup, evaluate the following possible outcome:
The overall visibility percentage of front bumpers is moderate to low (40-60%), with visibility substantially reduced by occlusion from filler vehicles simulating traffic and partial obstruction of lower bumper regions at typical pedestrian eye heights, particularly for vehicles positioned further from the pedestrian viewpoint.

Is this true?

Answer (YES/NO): YES